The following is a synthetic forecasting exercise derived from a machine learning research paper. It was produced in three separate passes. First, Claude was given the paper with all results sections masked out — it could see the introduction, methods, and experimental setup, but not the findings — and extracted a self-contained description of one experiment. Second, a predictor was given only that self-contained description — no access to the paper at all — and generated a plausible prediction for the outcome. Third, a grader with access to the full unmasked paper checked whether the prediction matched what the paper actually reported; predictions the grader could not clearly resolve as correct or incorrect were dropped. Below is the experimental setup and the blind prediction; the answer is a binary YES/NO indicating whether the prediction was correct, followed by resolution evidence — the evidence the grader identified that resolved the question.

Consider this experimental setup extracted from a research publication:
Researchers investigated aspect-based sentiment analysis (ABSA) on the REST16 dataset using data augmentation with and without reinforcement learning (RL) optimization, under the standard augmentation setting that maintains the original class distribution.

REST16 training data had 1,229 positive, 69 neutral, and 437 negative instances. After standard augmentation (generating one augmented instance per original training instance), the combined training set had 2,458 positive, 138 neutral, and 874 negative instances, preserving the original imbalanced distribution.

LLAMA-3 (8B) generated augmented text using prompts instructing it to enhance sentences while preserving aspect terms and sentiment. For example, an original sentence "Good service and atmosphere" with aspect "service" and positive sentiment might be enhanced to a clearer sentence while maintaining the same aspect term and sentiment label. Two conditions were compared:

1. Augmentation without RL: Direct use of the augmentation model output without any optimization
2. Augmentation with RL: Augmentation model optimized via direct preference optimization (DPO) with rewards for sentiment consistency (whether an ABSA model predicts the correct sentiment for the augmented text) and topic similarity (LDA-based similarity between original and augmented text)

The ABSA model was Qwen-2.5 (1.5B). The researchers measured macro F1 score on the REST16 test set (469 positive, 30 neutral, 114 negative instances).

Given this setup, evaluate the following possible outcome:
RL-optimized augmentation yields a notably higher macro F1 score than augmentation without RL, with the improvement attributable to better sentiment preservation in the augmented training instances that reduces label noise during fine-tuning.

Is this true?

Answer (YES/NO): NO